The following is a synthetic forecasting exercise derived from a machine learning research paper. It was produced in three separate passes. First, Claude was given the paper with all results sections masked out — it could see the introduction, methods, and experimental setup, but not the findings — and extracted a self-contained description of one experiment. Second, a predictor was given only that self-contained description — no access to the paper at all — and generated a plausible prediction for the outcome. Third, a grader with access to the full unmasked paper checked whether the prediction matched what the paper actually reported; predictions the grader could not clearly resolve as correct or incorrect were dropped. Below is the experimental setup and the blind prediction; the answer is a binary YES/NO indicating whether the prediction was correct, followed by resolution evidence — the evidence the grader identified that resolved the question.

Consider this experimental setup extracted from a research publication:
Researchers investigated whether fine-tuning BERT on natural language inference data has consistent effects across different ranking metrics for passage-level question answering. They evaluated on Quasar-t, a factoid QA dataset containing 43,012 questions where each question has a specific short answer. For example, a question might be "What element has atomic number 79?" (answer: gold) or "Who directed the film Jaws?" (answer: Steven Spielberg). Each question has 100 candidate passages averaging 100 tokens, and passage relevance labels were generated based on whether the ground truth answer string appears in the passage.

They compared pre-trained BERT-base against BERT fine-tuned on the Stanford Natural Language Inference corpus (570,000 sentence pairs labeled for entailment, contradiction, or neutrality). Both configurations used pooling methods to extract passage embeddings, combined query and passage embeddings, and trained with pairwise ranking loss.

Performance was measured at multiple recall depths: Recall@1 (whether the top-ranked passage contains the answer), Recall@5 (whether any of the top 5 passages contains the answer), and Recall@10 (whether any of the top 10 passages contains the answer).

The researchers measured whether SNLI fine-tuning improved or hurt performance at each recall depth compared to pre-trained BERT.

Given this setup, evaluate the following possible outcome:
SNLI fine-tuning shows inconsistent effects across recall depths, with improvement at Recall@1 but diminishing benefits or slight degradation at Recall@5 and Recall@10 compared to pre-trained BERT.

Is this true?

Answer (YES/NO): YES